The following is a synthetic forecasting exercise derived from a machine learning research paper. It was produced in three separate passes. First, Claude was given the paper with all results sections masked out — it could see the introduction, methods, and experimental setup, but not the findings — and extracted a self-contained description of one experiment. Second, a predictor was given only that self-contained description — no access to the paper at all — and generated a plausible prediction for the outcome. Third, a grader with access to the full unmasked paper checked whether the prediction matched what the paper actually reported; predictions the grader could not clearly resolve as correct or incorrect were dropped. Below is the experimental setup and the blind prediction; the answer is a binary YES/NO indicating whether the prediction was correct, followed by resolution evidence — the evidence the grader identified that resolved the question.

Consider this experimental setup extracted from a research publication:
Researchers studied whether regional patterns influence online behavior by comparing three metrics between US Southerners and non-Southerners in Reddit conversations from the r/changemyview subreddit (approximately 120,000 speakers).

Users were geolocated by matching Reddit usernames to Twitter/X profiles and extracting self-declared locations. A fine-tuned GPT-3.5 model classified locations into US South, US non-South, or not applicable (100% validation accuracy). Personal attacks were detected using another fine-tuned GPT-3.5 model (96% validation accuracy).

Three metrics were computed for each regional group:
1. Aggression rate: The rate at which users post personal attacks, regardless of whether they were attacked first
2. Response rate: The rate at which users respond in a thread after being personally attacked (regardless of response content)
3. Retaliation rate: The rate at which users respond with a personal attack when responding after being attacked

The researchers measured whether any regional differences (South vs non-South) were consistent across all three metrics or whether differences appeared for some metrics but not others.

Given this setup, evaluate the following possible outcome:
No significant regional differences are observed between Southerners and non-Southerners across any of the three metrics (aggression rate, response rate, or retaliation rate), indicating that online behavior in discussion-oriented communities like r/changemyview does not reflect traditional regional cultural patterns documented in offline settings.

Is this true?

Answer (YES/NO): NO